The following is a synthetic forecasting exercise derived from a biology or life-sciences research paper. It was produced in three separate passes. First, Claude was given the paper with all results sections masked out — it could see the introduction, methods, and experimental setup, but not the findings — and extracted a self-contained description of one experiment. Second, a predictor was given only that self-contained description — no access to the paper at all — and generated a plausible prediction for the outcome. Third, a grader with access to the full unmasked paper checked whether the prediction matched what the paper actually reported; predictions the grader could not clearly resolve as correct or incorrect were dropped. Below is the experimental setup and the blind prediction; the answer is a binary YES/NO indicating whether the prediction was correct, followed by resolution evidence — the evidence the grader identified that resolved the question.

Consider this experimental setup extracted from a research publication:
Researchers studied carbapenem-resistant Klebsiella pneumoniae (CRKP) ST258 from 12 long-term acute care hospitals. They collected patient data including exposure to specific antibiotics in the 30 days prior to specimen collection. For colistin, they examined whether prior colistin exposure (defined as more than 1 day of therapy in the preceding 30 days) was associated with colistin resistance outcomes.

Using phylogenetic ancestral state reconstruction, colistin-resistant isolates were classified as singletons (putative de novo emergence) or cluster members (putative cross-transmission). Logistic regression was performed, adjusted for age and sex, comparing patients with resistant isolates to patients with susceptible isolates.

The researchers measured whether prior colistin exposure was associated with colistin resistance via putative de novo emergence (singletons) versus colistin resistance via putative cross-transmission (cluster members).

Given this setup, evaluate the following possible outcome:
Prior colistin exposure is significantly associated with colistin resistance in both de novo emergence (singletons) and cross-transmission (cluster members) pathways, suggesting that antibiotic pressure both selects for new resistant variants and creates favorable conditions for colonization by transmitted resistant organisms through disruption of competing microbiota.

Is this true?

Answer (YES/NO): YES